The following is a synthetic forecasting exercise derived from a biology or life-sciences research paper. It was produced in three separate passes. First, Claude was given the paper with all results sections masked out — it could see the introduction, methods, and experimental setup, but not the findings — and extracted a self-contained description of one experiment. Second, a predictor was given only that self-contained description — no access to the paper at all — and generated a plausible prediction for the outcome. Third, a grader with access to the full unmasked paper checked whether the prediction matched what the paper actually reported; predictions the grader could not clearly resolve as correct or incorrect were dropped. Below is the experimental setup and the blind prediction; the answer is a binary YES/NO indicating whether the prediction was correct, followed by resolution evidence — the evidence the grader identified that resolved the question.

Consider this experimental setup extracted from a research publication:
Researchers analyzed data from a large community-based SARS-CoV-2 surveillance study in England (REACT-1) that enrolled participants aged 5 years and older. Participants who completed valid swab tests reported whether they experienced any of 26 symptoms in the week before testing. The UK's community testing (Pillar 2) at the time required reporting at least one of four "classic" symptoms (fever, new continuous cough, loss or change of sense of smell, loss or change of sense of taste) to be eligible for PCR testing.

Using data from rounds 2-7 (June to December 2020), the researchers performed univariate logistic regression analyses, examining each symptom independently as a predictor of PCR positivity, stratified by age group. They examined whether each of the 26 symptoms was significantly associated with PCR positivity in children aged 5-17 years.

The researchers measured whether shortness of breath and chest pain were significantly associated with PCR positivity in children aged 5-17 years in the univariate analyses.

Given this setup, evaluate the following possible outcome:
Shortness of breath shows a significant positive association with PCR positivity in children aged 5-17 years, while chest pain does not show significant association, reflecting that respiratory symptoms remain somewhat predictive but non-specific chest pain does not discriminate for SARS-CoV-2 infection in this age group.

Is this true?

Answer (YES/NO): YES